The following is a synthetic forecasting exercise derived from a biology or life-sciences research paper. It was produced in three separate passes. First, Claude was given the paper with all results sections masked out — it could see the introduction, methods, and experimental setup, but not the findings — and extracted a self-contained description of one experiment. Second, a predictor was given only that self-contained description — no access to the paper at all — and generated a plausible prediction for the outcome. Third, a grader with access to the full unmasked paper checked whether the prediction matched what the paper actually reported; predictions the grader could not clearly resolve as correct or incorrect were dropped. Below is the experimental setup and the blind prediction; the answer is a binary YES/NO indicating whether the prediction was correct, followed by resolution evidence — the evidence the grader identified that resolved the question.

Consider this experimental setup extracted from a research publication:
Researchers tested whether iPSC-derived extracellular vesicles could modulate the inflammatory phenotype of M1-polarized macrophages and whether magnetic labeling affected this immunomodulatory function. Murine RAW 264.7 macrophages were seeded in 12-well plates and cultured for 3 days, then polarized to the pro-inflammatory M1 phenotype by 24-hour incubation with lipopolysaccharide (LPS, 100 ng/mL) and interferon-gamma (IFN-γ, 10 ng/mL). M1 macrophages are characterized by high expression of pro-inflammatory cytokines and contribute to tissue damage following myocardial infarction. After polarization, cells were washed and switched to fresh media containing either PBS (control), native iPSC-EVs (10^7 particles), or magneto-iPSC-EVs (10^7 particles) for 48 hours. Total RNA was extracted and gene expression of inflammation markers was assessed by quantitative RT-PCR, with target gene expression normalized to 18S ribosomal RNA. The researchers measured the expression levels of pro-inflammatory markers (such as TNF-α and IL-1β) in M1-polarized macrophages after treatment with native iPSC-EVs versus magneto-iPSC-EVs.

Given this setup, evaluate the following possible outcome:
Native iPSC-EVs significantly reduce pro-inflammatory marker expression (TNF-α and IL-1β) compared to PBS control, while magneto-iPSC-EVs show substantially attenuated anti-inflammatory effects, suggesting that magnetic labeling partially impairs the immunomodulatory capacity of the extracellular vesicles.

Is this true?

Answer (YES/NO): NO